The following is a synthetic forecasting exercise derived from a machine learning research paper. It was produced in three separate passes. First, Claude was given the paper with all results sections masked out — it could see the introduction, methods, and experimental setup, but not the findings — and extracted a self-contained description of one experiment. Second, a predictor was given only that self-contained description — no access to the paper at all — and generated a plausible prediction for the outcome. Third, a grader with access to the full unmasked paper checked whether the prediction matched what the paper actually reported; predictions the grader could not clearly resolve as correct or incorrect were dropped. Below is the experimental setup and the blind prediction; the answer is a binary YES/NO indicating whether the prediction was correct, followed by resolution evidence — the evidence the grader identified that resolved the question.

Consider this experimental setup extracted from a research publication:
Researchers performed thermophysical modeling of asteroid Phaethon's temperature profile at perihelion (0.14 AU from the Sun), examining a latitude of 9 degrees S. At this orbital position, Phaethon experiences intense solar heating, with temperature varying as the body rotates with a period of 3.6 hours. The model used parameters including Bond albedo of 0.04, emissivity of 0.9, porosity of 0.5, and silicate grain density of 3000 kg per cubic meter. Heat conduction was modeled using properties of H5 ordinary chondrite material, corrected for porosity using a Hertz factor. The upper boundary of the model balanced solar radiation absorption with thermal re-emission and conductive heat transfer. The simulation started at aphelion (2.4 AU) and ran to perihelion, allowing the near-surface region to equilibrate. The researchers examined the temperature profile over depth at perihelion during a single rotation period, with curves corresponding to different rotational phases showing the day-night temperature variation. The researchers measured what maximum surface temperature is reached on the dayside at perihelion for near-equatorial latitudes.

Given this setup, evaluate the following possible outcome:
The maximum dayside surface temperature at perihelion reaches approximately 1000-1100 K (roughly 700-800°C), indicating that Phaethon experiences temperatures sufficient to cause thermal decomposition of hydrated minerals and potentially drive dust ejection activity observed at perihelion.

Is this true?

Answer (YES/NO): YES